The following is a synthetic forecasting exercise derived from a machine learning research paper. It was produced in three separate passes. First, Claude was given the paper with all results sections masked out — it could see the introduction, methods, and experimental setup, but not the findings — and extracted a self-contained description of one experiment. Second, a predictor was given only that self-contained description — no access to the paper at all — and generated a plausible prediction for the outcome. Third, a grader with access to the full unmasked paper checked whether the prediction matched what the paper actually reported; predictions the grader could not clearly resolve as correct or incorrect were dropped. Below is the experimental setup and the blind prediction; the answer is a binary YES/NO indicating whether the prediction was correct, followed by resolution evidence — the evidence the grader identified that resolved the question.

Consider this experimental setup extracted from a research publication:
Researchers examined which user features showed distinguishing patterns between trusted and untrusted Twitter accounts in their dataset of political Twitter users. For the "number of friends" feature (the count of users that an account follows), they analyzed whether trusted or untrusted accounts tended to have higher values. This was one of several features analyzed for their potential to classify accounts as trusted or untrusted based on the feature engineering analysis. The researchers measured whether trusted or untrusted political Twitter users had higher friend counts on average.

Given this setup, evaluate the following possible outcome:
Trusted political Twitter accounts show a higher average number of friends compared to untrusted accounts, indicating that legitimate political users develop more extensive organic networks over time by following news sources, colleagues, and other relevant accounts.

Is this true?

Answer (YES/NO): NO